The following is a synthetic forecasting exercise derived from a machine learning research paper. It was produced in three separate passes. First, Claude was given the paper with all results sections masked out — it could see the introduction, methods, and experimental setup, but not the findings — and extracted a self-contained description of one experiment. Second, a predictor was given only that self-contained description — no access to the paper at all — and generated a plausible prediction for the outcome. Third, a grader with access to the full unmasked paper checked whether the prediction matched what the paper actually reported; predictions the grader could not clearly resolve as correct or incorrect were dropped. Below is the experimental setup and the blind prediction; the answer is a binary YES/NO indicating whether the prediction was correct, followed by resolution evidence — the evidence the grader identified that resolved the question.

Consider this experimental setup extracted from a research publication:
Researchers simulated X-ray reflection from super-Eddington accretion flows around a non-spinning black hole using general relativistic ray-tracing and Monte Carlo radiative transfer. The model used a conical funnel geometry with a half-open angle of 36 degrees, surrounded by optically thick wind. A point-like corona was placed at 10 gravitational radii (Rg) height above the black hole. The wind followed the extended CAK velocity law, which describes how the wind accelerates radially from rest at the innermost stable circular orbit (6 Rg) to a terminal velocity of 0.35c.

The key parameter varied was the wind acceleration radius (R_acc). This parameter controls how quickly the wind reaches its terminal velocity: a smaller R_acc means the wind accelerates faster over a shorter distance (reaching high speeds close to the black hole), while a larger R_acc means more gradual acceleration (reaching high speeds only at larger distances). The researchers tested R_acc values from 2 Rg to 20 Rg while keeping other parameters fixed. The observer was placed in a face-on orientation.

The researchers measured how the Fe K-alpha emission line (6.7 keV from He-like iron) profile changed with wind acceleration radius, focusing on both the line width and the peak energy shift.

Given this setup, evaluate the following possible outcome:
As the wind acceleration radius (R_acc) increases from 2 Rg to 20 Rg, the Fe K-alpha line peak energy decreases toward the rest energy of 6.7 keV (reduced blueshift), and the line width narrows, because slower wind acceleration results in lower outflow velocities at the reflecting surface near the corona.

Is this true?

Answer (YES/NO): YES